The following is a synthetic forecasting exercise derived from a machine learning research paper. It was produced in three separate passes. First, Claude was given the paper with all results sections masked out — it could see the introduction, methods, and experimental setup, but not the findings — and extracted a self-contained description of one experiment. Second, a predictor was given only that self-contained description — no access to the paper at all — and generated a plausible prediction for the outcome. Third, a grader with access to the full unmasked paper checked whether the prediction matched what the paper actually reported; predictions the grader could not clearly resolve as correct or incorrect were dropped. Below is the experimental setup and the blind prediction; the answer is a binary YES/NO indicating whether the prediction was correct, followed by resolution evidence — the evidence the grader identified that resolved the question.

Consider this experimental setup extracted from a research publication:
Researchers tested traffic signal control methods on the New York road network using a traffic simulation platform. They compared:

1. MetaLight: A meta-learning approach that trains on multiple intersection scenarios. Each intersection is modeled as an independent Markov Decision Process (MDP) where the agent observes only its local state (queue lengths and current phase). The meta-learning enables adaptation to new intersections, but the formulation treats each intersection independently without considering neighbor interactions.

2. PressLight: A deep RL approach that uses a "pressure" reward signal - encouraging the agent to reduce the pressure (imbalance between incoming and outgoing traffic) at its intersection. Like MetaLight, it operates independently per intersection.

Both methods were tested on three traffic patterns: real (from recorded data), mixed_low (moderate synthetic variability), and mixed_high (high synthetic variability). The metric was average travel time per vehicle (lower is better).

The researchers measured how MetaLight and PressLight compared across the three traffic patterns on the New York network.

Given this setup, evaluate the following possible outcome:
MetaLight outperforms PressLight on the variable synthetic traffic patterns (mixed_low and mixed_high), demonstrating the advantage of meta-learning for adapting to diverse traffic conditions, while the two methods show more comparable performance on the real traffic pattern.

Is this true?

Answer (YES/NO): NO